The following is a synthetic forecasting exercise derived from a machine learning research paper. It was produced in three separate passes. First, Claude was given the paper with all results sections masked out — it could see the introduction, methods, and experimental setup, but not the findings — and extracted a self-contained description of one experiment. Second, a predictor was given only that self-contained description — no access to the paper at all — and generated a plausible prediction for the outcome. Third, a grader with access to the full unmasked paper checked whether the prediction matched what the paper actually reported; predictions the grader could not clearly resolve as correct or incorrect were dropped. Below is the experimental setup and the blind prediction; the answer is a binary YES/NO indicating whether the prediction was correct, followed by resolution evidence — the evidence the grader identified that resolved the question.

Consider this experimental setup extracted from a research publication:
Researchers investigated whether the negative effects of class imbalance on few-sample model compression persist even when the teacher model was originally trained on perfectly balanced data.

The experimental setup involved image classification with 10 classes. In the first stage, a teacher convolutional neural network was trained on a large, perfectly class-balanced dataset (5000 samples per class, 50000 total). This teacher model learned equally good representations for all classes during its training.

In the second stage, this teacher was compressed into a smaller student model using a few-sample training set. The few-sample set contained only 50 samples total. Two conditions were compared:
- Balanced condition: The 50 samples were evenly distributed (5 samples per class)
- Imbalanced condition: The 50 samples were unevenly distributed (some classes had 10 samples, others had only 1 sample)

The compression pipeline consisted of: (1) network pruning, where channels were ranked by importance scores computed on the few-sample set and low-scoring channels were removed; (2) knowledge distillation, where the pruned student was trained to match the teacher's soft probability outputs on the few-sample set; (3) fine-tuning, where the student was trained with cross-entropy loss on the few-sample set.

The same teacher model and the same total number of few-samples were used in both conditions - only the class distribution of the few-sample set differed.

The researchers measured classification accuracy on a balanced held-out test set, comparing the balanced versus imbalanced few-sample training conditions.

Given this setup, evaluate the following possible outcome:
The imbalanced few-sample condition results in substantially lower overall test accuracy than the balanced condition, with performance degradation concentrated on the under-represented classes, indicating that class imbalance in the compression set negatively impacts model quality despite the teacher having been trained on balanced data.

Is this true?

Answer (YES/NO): NO